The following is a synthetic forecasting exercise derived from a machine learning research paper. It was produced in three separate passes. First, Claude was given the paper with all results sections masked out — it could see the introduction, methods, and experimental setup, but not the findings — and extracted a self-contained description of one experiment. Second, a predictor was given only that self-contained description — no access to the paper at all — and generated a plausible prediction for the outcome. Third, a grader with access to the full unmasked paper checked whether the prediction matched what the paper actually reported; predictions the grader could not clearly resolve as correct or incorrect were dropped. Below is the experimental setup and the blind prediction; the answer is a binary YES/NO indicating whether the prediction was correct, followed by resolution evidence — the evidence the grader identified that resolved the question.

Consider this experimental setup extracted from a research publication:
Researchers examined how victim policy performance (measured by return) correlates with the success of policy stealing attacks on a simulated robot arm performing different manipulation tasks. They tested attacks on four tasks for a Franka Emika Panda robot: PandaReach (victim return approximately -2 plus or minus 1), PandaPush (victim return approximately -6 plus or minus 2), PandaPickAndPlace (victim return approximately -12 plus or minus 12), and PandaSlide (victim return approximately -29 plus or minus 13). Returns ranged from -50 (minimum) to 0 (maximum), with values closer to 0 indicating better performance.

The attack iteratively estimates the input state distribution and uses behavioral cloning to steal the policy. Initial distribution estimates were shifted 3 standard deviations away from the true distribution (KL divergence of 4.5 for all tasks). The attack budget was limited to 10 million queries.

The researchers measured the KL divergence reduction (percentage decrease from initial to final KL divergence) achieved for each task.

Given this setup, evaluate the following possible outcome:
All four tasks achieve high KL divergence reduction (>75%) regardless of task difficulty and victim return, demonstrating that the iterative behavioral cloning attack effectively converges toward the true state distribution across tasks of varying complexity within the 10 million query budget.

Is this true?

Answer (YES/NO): NO